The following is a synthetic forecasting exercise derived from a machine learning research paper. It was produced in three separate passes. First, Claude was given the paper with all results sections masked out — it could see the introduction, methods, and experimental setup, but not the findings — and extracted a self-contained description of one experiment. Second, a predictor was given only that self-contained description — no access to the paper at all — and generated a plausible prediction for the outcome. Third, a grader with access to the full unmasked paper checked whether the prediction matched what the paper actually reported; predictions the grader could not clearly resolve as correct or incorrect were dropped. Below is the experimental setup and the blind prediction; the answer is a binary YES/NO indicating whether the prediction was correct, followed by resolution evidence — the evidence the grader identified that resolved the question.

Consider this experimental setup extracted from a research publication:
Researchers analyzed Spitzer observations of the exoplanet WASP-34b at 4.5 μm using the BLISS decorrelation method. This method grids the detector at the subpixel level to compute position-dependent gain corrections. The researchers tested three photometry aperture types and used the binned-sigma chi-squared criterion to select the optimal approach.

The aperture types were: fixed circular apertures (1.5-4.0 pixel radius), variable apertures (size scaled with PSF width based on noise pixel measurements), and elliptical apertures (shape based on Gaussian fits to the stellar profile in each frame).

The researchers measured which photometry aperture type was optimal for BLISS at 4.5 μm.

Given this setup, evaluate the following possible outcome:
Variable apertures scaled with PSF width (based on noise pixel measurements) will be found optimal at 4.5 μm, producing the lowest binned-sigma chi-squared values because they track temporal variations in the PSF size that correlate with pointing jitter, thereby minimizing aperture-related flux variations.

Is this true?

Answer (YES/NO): NO